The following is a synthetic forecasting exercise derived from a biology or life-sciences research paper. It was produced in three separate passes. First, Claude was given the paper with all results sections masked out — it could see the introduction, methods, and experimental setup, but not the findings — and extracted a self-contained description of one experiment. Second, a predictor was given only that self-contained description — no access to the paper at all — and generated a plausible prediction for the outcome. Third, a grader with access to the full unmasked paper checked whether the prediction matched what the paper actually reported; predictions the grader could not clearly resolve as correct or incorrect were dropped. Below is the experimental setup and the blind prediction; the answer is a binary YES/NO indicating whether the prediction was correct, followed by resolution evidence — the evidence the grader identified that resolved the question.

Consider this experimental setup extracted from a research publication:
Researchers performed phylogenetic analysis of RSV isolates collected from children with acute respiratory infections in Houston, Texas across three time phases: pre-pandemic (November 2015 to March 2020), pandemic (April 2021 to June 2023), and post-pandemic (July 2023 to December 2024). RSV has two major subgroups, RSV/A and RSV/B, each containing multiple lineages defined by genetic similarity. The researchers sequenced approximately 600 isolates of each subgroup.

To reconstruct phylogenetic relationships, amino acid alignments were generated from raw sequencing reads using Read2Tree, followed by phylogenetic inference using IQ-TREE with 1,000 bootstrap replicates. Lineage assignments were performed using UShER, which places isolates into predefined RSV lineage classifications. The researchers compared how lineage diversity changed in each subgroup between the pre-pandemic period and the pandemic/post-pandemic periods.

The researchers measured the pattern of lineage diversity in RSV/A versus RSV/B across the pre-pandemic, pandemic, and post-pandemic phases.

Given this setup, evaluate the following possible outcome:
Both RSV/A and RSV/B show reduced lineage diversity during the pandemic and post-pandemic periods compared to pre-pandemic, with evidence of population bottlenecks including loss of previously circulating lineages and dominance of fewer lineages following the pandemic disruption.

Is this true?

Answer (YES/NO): NO